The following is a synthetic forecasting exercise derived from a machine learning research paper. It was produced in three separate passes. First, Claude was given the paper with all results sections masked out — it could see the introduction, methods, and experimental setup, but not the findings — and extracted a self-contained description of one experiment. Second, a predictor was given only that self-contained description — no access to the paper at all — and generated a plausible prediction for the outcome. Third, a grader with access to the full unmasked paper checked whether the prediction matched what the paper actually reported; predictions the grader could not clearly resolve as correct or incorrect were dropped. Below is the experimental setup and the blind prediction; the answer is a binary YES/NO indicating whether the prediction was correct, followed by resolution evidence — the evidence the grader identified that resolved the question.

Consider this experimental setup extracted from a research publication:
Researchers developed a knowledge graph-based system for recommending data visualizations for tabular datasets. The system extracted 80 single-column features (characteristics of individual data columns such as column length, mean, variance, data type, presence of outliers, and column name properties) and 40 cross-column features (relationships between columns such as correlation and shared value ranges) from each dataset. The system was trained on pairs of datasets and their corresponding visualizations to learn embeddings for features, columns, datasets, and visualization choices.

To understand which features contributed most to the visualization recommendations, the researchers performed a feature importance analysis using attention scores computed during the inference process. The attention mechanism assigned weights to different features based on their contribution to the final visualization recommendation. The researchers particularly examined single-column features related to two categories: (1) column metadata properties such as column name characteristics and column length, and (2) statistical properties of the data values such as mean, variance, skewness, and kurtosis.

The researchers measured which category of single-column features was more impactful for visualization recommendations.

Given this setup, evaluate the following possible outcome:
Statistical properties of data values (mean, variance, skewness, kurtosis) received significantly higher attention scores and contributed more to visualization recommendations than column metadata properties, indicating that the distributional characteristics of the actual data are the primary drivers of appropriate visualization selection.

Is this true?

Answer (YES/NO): NO